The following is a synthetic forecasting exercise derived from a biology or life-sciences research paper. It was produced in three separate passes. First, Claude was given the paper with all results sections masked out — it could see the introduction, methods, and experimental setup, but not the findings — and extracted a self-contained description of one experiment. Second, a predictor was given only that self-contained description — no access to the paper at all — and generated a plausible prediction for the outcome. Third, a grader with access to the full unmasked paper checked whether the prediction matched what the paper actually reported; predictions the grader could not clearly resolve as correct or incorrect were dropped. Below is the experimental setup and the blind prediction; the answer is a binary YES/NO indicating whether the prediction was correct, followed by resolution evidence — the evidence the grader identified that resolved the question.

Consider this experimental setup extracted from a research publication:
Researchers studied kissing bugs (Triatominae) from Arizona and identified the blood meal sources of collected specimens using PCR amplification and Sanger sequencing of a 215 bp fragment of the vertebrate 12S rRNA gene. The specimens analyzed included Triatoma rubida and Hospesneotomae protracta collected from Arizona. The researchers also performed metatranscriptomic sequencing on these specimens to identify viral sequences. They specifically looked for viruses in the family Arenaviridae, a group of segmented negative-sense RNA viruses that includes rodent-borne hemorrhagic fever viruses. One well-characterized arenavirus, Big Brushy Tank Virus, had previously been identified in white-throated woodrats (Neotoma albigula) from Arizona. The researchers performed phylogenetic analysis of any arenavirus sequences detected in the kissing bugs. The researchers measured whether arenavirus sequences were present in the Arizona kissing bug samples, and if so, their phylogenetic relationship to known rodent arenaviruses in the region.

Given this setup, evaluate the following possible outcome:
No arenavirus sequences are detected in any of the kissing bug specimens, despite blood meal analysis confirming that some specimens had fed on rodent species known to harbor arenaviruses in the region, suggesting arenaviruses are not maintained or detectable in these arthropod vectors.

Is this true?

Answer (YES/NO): NO